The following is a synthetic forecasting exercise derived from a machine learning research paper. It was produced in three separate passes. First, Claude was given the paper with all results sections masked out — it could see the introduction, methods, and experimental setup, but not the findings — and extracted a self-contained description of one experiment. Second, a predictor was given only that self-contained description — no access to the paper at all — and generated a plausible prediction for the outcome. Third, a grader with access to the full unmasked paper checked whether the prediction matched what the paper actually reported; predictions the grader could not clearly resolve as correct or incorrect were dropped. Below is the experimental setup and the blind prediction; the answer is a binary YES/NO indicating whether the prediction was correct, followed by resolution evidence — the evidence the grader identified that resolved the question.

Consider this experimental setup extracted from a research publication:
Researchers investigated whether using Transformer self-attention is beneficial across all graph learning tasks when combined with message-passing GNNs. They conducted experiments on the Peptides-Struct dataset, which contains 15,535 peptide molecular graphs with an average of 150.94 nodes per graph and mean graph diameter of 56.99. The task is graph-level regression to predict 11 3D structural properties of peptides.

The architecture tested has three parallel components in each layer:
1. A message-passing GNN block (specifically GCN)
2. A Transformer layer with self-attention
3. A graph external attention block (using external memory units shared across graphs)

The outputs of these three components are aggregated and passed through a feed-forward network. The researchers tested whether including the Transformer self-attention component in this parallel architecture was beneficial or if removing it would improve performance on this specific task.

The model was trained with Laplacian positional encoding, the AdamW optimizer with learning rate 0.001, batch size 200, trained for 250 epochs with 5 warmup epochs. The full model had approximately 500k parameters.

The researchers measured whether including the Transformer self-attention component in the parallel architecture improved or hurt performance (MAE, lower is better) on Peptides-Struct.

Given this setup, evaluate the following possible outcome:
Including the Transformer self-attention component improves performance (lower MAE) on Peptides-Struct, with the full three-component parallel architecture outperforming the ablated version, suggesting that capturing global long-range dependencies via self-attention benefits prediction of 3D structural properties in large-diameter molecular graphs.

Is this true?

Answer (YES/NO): NO